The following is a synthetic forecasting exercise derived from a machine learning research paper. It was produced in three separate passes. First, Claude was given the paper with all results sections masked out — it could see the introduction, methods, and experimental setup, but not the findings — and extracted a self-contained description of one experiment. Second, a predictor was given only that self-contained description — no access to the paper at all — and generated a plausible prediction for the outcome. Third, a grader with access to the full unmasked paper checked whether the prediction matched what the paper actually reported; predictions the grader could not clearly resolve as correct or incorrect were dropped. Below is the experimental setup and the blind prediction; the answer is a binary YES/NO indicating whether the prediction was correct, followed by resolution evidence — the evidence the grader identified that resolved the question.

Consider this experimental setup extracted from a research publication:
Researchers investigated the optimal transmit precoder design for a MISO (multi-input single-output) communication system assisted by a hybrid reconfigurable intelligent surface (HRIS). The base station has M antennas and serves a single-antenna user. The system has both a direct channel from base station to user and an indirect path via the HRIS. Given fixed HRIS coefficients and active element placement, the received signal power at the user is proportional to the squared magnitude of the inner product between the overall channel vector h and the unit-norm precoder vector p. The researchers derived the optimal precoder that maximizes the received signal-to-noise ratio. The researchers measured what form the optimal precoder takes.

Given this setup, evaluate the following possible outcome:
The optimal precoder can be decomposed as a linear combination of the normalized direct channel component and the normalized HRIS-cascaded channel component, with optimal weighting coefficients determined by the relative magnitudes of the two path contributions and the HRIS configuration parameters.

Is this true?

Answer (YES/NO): NO